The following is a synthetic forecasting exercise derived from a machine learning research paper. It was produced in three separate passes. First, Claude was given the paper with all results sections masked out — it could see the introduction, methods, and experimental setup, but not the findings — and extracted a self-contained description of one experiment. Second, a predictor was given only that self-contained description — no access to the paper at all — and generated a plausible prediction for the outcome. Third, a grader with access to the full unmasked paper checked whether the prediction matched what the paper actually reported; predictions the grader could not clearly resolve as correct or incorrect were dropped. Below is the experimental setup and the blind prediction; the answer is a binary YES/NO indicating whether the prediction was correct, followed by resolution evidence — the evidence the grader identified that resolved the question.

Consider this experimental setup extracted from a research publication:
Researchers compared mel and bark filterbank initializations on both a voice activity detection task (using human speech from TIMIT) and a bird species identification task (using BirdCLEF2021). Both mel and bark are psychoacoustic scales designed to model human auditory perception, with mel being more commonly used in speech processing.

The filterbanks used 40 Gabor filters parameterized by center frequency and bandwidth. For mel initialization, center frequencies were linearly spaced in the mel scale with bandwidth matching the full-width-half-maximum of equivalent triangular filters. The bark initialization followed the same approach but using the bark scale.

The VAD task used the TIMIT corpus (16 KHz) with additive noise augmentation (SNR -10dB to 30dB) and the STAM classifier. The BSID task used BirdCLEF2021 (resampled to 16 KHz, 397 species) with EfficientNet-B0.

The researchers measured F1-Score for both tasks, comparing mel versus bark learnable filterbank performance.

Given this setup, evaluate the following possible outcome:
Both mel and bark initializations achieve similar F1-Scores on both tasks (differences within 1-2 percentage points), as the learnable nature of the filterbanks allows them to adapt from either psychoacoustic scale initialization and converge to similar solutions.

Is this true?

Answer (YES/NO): NO